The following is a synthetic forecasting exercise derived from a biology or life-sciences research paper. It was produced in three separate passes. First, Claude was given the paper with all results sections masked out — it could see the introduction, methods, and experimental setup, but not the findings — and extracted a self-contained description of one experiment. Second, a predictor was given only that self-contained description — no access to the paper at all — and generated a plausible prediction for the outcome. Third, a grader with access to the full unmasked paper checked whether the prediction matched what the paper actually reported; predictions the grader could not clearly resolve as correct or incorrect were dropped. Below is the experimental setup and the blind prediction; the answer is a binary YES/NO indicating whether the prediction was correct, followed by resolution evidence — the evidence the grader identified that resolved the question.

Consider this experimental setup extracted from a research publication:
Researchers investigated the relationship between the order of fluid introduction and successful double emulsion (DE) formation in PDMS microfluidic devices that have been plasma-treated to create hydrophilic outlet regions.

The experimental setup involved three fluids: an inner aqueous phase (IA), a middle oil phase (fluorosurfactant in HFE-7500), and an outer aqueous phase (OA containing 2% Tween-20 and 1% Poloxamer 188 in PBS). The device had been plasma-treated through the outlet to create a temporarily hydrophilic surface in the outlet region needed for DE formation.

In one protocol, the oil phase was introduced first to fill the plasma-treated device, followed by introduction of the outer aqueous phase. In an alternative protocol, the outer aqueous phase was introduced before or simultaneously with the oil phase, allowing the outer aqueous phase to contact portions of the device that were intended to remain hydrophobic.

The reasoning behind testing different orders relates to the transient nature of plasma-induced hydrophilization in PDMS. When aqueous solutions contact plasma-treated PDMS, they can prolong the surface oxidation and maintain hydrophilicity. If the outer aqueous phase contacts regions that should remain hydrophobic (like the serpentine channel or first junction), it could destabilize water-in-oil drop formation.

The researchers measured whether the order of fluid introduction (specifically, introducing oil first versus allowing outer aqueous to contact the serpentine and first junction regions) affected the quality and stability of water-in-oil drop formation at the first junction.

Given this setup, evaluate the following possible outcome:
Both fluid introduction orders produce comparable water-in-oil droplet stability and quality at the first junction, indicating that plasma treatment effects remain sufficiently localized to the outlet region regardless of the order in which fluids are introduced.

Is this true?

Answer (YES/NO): NO